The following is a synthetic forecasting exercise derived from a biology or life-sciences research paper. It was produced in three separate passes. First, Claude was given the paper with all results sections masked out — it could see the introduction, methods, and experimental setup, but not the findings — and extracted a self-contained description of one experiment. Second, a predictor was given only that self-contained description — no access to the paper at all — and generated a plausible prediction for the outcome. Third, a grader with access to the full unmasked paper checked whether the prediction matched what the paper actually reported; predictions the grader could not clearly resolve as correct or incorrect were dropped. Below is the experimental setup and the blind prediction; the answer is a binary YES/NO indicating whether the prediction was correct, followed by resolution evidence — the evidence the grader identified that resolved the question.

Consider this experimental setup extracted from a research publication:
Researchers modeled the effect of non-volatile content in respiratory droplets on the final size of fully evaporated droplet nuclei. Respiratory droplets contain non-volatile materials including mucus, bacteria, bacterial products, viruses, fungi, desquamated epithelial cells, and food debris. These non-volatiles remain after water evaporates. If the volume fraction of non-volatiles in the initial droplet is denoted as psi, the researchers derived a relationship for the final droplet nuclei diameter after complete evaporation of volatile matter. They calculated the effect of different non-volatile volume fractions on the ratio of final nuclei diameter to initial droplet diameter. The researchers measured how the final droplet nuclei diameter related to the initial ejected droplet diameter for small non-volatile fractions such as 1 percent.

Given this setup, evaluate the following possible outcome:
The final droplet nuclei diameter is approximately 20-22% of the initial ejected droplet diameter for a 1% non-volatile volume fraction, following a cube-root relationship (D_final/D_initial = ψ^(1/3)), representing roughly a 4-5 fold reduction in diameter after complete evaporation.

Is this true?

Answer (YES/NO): YES